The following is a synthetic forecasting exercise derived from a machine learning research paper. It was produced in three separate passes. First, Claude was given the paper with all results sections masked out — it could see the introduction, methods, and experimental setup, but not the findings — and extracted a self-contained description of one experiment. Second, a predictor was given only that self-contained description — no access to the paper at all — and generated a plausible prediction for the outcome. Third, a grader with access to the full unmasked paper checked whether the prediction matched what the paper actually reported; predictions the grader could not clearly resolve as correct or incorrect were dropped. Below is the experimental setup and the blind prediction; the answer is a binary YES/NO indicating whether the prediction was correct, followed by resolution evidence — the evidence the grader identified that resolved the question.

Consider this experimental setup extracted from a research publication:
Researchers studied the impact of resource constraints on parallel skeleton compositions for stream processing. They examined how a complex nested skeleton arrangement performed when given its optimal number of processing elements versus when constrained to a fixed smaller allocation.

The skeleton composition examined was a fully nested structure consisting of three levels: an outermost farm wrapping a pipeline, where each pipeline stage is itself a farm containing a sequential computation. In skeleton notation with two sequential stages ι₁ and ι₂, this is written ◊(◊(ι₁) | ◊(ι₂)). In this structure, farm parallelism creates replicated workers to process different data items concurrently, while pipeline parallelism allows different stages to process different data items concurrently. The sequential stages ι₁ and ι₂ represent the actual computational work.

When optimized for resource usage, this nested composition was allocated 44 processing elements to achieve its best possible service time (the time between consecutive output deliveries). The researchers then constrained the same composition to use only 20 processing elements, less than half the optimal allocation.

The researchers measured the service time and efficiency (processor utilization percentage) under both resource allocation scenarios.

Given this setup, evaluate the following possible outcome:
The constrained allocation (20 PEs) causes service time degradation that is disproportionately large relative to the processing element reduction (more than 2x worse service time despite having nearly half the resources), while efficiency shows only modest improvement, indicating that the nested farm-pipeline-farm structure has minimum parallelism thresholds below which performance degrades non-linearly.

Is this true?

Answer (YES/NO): NO